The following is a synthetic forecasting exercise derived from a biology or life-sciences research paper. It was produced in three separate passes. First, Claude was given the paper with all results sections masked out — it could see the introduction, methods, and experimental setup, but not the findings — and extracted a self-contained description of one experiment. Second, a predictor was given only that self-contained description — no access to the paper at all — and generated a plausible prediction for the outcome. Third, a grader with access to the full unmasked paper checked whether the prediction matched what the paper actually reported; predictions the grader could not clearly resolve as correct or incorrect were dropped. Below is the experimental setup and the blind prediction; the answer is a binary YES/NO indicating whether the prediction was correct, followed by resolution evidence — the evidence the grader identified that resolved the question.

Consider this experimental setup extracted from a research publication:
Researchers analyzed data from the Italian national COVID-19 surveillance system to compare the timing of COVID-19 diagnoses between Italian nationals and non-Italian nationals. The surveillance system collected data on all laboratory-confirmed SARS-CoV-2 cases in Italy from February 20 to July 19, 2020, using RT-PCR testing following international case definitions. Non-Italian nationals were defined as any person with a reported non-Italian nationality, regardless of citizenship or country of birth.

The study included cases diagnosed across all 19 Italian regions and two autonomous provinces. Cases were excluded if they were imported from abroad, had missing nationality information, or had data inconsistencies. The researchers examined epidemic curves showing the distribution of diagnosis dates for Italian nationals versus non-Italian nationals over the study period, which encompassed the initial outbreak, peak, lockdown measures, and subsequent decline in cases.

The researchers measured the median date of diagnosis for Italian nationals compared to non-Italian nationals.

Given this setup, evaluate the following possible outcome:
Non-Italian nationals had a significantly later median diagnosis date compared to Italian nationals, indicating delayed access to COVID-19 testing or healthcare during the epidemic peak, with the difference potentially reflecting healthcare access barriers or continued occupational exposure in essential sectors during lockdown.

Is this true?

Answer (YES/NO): YES